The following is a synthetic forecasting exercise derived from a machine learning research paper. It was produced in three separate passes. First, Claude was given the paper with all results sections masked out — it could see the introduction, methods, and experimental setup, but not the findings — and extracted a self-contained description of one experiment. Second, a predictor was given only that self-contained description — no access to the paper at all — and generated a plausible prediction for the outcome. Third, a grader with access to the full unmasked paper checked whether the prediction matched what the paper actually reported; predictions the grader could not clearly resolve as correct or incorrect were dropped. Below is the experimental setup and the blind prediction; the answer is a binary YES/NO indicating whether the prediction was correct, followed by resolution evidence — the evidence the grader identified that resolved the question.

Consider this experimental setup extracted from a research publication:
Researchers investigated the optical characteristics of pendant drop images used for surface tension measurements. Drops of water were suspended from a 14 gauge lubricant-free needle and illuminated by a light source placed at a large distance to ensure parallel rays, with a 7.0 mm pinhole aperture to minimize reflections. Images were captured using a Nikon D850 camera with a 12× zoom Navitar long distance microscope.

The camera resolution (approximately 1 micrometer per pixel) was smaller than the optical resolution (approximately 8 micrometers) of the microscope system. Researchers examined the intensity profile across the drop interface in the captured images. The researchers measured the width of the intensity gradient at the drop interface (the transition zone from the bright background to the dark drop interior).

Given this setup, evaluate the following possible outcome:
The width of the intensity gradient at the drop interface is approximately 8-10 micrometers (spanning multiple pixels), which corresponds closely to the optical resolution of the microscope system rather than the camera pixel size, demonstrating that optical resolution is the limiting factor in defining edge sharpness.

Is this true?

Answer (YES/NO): YES